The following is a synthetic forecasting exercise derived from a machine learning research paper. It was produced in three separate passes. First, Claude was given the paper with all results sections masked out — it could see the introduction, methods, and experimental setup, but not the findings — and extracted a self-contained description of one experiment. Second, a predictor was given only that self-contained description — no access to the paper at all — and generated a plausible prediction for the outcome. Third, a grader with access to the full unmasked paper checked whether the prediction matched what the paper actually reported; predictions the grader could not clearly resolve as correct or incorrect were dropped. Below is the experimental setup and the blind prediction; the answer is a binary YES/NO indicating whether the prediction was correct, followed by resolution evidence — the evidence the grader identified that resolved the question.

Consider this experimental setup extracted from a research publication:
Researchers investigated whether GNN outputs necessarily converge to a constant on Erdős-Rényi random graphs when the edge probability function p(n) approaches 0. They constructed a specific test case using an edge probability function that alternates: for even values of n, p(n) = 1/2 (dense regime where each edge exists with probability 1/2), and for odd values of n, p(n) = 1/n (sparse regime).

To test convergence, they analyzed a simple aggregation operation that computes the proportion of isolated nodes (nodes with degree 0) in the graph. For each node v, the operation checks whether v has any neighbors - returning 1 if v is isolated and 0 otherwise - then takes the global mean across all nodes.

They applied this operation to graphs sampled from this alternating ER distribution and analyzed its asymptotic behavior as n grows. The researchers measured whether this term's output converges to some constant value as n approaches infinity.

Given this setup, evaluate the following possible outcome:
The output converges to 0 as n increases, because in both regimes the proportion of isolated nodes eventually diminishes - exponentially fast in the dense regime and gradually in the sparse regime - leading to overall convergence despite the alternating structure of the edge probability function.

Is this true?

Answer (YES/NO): NO